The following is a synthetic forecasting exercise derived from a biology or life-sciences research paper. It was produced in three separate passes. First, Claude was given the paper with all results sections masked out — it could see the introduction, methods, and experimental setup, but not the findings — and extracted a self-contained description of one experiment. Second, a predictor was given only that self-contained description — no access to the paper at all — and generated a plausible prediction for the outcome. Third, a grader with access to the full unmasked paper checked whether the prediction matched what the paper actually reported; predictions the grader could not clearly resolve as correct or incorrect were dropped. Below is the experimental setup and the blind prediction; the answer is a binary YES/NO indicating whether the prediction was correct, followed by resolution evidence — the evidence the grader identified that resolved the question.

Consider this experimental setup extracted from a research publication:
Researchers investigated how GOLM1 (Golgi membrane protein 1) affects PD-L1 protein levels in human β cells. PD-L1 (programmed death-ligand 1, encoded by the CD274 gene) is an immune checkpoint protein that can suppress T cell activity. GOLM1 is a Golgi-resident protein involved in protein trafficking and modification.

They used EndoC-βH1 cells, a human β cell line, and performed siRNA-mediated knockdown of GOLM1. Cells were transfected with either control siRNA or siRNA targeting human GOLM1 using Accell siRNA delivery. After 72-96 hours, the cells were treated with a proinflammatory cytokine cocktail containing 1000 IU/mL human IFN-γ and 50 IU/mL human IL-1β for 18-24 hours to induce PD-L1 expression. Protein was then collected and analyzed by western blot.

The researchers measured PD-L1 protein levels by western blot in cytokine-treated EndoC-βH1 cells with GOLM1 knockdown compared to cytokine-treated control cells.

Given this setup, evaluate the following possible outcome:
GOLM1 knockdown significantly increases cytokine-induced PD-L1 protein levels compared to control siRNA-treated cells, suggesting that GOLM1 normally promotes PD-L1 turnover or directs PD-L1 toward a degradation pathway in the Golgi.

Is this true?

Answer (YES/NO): NO